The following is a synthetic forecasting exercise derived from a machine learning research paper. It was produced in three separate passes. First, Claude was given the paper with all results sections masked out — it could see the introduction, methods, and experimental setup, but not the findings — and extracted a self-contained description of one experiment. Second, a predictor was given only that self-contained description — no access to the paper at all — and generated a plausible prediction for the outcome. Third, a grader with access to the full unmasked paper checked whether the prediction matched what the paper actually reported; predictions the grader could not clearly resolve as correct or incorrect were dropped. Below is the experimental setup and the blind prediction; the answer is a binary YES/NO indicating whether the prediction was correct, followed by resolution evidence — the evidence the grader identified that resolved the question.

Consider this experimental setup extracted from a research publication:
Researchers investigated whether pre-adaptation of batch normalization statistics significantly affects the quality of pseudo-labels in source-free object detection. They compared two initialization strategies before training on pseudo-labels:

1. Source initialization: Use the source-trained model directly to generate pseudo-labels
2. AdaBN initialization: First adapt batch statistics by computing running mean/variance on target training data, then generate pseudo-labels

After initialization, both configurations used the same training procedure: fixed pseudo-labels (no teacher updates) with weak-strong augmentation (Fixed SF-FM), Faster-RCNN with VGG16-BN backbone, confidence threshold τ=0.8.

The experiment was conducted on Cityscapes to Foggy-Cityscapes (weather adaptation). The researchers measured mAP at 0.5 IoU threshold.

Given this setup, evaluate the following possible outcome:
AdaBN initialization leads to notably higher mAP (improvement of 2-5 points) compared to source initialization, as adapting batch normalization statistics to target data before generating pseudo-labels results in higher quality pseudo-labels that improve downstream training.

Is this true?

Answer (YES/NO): NO